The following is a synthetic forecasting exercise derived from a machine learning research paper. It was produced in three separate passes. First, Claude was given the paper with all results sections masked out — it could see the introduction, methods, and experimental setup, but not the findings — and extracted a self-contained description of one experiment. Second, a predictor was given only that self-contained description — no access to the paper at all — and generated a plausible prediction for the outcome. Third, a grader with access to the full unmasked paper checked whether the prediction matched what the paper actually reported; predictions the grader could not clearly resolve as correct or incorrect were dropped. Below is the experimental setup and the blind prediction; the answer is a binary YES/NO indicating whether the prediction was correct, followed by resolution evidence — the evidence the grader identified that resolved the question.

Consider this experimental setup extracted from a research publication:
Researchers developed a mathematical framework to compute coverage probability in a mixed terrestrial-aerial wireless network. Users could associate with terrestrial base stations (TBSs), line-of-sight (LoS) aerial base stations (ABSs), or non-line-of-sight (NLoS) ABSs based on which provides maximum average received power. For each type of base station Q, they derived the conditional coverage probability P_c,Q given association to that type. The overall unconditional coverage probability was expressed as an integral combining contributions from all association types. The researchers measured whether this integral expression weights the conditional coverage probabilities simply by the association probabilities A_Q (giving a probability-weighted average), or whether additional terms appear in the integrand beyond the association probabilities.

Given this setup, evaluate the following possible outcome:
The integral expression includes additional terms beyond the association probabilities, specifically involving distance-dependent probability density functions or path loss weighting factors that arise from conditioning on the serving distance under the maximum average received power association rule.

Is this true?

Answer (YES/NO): YES